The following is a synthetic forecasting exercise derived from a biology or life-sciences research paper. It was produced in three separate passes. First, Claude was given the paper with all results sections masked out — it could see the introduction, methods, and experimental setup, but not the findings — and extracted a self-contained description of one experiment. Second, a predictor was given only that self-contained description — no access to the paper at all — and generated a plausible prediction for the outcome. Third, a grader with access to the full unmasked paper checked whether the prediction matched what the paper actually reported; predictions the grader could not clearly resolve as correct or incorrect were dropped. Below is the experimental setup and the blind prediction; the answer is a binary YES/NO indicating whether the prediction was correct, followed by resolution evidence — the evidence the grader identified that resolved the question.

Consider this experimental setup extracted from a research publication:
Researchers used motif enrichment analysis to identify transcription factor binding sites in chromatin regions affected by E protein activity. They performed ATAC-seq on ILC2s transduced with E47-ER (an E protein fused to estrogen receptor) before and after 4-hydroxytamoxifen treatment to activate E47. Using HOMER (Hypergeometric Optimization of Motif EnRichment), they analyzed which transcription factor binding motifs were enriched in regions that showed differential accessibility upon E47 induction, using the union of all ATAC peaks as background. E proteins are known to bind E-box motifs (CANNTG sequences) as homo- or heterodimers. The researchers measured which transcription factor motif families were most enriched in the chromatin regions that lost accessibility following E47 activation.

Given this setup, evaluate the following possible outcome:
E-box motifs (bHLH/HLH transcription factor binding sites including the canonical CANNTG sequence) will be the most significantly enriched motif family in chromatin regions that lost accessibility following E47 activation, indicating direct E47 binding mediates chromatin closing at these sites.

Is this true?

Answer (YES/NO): NO